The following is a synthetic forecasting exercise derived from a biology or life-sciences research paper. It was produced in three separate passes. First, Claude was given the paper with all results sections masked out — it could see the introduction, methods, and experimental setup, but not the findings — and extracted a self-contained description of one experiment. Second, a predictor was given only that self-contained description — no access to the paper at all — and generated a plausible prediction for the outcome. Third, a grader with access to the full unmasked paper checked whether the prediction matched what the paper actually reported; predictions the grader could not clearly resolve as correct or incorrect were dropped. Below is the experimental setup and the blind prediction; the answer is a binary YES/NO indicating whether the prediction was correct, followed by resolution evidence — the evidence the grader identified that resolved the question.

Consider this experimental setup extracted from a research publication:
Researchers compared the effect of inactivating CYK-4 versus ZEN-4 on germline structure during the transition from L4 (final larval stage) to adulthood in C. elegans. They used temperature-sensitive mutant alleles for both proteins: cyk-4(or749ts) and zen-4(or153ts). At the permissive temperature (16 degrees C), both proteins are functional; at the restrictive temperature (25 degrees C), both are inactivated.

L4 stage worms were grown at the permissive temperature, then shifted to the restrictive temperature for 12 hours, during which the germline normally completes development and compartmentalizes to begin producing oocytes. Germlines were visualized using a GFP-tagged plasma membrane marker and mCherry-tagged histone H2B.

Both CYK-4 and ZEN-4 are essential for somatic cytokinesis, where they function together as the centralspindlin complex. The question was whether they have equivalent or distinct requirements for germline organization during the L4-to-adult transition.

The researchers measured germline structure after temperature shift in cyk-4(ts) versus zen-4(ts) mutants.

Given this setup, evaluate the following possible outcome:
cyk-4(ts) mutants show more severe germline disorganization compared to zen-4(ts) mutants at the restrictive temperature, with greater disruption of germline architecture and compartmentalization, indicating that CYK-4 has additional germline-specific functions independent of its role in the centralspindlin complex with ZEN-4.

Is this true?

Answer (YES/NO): YES